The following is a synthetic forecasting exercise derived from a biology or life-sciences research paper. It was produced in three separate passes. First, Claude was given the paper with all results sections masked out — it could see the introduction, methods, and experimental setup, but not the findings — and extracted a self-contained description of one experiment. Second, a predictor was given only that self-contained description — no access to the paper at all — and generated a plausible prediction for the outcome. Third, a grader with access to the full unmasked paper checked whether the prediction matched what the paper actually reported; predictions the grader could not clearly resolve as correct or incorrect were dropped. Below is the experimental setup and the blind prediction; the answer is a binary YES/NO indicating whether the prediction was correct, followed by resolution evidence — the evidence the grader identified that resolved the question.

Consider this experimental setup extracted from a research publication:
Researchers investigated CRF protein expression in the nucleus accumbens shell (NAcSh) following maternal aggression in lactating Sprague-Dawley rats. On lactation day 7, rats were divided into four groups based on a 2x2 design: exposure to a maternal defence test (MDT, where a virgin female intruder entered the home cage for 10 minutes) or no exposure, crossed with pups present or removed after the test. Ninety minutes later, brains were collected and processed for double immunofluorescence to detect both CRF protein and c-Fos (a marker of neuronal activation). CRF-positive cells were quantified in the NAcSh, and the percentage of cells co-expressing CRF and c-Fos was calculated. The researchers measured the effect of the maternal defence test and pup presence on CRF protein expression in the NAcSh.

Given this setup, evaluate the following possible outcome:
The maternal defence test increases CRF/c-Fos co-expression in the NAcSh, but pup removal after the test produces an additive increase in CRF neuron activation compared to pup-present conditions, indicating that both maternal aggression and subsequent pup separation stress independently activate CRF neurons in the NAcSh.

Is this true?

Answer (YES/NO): NO